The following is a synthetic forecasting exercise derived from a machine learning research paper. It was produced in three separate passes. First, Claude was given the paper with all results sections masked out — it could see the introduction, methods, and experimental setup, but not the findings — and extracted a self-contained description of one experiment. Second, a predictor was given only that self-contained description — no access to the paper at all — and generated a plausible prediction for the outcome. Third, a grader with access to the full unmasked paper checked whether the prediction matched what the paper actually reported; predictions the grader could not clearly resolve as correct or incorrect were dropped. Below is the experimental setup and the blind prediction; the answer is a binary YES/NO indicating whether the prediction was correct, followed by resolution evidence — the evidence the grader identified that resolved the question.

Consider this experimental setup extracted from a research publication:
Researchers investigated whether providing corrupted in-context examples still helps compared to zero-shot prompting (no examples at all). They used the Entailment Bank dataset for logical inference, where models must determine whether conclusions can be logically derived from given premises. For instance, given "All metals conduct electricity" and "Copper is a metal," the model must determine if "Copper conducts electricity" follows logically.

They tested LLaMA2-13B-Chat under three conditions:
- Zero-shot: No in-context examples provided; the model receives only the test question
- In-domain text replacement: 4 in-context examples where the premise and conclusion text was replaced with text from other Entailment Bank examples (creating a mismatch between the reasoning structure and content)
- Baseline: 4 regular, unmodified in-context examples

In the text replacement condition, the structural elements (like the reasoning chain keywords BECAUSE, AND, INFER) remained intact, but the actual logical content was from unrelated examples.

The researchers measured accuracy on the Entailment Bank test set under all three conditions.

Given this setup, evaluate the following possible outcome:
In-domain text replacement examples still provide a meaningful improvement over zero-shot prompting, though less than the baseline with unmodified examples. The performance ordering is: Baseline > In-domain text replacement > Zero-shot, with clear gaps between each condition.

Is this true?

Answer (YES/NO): NO